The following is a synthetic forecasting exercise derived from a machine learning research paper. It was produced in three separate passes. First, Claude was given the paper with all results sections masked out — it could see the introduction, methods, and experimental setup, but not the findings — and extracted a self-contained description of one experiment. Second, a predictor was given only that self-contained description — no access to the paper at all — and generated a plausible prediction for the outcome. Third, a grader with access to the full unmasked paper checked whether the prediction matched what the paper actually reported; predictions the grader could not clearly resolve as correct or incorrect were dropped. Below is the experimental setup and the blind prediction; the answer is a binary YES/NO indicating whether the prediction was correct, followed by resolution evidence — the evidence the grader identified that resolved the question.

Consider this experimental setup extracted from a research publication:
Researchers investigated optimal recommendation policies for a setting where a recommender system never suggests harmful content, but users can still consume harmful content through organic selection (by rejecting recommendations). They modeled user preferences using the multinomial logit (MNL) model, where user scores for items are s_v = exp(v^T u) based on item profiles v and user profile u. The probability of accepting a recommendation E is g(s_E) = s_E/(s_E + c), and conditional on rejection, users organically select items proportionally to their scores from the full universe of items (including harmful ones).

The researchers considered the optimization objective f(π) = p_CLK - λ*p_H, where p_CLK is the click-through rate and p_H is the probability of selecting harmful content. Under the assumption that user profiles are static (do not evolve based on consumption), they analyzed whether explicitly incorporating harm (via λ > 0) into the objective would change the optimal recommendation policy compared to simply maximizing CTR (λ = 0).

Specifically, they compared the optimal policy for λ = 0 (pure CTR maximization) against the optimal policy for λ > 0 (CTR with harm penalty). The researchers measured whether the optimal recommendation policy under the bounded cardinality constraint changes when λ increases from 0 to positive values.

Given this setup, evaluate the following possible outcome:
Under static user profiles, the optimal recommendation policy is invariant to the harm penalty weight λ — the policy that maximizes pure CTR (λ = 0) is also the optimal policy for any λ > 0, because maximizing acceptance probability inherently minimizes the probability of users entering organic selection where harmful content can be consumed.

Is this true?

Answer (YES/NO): YES